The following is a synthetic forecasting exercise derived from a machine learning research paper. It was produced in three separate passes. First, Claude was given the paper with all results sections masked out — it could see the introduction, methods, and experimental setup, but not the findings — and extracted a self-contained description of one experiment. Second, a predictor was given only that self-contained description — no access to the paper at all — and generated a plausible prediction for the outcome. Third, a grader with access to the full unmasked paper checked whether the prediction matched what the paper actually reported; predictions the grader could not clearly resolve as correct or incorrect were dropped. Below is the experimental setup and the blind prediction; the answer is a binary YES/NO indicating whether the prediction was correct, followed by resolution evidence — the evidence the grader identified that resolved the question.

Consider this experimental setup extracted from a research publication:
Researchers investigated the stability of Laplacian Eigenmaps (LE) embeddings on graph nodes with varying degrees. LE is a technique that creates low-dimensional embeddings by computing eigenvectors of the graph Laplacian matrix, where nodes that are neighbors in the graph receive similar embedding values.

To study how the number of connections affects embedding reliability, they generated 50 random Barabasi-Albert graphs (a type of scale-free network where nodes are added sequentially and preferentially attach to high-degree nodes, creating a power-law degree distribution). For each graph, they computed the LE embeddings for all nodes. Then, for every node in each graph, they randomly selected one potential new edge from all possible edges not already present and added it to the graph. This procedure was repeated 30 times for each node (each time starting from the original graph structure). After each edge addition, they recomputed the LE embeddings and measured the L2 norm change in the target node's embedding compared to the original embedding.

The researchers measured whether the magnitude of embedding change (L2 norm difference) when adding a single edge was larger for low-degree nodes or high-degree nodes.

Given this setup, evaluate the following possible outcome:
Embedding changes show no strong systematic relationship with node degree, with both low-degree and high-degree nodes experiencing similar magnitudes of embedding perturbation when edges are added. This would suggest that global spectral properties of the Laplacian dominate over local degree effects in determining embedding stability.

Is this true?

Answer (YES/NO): NO